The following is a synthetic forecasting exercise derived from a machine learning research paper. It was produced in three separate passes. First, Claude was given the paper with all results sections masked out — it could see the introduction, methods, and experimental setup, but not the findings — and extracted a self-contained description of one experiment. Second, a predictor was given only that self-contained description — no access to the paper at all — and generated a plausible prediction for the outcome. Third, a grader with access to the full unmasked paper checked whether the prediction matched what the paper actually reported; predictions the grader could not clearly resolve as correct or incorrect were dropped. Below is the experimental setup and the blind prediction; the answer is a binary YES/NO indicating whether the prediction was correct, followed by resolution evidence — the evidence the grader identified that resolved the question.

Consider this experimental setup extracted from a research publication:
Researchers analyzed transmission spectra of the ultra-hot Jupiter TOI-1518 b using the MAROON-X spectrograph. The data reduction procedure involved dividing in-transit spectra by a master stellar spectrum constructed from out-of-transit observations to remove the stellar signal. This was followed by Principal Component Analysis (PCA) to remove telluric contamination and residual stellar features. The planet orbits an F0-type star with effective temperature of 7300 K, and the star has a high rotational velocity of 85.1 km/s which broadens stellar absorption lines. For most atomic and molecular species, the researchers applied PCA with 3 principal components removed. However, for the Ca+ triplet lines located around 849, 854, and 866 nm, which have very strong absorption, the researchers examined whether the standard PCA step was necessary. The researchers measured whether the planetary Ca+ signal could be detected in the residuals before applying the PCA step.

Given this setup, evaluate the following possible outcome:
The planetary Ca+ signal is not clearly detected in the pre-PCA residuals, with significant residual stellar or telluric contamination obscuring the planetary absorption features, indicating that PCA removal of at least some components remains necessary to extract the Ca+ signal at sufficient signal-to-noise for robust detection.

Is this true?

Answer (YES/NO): NO